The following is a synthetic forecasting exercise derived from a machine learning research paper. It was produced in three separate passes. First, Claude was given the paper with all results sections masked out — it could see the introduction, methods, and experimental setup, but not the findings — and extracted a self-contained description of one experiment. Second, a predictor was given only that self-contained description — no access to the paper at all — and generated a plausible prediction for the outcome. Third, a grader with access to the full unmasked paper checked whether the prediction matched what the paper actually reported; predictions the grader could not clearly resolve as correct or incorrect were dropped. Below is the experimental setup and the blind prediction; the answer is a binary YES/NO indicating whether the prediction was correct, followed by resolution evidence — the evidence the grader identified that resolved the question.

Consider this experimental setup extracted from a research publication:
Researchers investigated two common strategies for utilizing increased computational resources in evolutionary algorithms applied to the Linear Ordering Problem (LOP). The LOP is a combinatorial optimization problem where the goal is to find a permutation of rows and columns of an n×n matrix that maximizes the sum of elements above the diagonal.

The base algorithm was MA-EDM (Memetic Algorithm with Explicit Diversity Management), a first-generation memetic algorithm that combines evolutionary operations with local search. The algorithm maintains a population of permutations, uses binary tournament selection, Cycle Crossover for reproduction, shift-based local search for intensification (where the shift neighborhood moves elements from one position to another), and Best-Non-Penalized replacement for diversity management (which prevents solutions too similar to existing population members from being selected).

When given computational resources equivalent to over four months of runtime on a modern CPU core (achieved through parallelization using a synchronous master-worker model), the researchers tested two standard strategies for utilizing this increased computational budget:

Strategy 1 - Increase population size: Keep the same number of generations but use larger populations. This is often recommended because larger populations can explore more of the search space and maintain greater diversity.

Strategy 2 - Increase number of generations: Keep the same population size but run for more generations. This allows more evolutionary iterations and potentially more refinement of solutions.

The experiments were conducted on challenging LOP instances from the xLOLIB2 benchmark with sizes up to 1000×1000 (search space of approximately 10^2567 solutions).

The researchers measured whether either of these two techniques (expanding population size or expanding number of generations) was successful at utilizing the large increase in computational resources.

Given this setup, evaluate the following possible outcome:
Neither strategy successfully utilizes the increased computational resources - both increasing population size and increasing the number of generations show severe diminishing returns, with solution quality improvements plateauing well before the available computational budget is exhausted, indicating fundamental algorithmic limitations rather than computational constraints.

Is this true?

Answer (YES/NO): YES